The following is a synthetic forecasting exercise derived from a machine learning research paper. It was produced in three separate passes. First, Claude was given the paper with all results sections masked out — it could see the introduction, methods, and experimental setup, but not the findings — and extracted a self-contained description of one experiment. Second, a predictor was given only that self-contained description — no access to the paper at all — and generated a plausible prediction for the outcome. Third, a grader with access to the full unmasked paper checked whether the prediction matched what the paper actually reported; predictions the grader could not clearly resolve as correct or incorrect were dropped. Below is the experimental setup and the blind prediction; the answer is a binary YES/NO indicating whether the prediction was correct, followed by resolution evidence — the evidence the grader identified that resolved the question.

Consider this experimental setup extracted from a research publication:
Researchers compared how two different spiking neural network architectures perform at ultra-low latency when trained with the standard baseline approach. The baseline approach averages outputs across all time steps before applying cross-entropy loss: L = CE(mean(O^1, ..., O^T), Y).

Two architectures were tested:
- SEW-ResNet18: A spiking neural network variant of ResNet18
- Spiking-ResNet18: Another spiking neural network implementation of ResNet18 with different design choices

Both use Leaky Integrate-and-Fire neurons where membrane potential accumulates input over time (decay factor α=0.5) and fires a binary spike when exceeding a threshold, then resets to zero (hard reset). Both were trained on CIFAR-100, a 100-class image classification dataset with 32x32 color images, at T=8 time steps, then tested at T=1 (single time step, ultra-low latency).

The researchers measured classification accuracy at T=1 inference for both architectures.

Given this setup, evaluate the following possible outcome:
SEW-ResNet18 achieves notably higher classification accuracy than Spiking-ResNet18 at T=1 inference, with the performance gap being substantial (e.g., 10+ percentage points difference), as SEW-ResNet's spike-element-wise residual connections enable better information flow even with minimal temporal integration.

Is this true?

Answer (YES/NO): NO